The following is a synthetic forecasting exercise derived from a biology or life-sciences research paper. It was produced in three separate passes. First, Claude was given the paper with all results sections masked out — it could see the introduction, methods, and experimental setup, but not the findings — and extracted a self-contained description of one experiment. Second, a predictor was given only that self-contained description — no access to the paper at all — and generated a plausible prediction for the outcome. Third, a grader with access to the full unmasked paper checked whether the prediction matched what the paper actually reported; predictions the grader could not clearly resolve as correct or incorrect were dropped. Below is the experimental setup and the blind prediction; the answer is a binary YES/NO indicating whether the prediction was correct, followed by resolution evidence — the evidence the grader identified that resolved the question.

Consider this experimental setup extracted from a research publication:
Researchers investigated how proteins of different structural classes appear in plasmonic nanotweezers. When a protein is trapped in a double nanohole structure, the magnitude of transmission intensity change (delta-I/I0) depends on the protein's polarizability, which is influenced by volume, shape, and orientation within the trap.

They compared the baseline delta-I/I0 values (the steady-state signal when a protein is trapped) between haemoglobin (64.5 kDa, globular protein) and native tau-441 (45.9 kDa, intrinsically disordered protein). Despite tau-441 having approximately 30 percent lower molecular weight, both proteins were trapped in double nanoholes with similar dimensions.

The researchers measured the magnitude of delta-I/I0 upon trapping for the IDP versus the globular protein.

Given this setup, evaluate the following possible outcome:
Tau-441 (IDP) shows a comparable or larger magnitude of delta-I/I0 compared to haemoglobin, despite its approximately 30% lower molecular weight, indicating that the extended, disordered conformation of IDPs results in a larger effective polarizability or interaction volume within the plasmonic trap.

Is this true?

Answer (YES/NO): YES